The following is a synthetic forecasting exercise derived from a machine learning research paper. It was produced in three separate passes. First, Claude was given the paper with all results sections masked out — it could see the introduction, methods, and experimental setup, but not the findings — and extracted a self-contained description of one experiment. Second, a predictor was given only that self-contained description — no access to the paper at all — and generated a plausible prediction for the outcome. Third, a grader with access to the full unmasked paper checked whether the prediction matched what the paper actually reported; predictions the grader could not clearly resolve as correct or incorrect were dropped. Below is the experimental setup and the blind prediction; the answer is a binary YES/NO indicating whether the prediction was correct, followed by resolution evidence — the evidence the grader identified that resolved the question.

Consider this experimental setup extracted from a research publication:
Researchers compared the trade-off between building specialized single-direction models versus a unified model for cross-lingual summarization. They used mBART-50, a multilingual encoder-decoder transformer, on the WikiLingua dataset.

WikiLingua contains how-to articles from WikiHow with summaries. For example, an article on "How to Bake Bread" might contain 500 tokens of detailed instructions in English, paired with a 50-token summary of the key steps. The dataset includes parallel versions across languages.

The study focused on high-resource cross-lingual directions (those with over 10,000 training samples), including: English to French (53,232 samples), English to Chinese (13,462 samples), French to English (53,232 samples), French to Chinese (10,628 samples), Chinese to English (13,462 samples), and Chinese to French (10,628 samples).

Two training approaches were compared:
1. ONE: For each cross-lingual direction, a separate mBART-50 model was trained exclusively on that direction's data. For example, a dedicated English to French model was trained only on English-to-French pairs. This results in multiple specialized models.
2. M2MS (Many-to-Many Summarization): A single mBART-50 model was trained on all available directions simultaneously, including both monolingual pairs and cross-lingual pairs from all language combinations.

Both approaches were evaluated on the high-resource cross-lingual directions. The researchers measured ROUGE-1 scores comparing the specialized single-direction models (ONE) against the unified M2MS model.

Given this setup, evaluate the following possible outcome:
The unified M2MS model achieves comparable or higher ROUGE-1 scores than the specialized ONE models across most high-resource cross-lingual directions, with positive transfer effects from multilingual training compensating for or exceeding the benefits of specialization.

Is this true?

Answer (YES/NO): YES